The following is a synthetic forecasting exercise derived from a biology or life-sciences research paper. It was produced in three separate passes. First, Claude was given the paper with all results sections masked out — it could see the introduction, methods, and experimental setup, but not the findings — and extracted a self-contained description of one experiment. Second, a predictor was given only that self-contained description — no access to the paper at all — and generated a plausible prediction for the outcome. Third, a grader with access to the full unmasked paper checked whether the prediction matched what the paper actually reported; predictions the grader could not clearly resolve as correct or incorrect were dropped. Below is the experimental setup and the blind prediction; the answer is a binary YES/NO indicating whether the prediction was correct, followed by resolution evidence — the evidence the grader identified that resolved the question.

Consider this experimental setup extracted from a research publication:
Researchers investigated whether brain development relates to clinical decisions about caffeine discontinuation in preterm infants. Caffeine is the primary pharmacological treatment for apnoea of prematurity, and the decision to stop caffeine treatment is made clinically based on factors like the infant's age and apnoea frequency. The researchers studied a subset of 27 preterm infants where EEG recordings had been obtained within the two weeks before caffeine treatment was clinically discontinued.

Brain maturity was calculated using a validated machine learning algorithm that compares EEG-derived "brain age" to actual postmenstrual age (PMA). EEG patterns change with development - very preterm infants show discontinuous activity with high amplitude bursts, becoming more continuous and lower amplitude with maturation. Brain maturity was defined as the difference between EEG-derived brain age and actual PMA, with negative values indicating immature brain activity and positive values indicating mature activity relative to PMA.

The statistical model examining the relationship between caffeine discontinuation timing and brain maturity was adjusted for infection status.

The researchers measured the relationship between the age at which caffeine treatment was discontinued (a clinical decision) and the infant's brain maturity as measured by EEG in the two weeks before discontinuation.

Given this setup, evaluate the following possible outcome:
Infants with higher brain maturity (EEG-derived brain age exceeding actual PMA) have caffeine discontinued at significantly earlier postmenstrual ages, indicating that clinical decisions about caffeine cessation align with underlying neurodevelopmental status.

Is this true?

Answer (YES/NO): NO